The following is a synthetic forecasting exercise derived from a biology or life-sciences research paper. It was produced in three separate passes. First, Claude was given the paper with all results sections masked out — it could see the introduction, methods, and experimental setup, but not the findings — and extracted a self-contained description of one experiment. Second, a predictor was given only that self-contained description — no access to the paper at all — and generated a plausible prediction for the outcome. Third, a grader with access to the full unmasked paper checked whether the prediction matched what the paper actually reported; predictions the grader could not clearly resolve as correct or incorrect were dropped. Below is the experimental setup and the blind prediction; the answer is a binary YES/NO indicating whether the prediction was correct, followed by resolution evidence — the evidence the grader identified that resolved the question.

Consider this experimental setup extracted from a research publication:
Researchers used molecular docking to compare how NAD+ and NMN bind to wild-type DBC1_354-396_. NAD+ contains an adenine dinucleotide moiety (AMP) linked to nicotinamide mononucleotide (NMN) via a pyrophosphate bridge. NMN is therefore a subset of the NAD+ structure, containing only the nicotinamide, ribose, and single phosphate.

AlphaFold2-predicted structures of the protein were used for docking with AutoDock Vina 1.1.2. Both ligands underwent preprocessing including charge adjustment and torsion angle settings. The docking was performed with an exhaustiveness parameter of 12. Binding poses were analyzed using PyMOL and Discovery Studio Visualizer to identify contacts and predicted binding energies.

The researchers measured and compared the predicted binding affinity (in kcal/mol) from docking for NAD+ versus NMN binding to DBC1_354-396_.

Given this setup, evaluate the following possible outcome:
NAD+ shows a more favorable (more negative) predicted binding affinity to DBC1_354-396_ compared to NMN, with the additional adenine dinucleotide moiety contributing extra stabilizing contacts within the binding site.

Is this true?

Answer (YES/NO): YES